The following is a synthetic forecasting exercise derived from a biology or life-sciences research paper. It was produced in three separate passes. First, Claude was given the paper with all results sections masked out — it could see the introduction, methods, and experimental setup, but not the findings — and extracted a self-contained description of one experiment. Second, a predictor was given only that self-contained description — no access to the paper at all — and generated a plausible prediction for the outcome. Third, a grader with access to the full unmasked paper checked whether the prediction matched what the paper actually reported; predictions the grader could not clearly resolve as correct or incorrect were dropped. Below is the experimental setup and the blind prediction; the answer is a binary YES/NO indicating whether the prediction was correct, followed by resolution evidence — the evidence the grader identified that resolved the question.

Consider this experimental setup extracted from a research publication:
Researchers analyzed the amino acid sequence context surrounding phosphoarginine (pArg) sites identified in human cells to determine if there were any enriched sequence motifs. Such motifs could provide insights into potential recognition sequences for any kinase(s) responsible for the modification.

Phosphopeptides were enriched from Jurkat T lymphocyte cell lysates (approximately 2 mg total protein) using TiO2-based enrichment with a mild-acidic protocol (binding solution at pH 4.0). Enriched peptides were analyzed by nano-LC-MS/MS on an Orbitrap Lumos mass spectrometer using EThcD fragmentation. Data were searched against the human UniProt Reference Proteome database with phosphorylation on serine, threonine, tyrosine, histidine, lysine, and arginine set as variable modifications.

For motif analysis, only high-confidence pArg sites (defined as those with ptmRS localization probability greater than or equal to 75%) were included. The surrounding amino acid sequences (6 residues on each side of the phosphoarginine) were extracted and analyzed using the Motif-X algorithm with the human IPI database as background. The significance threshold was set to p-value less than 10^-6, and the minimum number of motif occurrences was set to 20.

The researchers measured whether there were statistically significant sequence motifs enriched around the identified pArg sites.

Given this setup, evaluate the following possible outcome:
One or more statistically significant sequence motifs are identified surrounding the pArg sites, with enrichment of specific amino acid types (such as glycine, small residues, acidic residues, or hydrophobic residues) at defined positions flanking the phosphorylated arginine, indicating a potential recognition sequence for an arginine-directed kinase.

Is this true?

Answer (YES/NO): YES